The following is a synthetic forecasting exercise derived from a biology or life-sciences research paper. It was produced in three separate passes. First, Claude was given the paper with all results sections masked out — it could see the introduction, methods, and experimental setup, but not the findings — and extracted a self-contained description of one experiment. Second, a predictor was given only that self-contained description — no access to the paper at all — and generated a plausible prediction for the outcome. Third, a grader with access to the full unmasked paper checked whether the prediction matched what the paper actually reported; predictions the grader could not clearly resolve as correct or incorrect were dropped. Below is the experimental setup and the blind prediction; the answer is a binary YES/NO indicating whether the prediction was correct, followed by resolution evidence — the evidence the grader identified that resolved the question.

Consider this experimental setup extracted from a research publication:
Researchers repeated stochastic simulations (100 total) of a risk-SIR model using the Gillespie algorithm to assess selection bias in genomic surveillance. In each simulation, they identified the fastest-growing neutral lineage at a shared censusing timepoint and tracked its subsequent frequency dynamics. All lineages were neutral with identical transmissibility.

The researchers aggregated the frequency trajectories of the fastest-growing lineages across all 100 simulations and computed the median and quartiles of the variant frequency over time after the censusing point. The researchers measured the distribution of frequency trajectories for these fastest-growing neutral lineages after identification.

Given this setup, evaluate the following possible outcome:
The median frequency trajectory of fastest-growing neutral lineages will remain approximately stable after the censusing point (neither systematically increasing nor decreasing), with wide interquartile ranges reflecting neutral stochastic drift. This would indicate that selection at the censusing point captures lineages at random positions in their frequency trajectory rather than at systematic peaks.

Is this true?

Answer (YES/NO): NO